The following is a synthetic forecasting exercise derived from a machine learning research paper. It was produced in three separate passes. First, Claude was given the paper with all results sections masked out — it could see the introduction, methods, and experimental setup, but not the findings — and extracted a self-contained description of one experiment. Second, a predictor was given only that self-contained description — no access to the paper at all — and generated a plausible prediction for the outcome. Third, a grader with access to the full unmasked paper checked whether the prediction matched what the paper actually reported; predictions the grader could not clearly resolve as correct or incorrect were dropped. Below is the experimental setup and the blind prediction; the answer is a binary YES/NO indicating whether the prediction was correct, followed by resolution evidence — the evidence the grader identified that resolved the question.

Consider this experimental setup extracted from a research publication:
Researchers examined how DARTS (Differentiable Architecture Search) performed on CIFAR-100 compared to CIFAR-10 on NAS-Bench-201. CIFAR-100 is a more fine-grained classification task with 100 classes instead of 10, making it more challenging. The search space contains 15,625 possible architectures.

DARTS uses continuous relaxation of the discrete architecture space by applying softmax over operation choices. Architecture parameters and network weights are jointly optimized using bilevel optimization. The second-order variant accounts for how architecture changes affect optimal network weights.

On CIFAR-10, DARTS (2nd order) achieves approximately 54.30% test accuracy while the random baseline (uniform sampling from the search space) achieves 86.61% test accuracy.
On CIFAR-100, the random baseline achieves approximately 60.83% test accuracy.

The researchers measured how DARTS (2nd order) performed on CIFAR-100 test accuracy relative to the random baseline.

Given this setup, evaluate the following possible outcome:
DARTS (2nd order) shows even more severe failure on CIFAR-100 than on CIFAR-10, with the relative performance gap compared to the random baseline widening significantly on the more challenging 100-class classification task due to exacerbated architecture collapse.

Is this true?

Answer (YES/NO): YES